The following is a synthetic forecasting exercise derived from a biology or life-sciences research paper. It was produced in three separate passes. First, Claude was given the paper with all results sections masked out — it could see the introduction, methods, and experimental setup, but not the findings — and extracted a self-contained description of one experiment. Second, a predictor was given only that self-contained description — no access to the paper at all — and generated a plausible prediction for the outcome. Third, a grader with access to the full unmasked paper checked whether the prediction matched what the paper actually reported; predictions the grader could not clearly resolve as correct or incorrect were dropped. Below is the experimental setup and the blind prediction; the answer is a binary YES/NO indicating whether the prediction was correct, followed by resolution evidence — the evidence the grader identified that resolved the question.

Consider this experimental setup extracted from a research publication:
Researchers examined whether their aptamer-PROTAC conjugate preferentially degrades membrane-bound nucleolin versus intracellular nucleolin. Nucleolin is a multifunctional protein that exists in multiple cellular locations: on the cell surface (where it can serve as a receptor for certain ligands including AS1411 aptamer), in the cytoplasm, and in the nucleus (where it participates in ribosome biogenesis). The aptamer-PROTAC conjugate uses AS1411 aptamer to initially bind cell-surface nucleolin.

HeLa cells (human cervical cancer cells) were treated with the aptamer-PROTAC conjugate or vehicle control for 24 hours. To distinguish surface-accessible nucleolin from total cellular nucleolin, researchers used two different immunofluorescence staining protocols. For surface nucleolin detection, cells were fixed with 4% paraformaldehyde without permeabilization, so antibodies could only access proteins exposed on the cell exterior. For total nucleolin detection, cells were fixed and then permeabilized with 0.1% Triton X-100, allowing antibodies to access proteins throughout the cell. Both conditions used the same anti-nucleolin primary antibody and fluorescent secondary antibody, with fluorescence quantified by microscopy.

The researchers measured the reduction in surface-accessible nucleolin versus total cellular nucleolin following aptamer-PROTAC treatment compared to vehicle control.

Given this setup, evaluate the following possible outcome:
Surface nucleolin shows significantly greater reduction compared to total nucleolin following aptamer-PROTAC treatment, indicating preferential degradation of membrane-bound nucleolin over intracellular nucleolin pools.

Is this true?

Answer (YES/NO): NO